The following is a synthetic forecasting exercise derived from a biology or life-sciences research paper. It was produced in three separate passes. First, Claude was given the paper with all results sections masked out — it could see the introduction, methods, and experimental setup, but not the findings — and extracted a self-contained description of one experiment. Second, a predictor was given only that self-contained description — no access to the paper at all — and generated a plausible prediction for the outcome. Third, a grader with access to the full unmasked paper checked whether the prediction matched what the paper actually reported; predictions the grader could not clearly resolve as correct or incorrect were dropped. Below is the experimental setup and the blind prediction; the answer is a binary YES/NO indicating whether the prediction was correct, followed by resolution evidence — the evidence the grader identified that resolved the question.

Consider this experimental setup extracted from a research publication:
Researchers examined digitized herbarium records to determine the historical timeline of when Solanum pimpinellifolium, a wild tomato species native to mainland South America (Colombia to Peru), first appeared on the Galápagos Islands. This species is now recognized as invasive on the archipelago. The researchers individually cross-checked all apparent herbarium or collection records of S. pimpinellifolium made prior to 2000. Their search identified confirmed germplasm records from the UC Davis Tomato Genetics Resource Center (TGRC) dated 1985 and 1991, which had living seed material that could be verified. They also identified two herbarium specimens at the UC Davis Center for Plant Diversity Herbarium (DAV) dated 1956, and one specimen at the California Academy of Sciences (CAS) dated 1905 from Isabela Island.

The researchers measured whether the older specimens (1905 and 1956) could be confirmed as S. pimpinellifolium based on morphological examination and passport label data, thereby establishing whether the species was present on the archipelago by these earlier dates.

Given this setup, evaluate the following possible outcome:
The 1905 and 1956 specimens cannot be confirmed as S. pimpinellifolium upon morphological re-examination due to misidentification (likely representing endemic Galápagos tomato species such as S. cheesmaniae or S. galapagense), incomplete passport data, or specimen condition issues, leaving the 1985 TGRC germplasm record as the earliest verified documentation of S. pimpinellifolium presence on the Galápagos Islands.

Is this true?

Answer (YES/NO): NO